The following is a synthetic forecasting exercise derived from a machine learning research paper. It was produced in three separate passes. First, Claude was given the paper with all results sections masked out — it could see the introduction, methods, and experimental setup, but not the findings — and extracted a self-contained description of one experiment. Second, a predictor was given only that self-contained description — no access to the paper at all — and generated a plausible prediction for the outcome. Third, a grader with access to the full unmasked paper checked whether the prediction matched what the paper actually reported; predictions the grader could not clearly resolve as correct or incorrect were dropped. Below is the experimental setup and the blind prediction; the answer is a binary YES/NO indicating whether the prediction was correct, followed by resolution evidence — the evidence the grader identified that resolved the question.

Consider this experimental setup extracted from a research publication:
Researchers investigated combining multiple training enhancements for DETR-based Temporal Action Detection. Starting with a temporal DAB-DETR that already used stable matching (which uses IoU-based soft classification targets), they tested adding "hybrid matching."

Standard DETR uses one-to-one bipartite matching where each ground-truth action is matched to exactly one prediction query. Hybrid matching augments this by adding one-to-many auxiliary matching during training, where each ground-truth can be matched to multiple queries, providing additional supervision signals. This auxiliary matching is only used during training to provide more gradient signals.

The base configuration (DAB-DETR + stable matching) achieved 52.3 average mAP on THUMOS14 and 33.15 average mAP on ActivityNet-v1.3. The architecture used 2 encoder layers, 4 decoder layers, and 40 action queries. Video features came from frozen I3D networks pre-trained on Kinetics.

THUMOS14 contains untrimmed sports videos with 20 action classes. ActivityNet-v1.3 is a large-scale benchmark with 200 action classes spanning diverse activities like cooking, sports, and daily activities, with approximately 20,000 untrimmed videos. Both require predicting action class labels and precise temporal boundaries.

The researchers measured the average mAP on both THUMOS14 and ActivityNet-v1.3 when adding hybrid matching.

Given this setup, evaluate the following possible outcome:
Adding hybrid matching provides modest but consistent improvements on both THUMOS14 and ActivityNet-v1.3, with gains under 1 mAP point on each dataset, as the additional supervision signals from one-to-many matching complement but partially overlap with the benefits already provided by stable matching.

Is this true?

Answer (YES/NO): YES